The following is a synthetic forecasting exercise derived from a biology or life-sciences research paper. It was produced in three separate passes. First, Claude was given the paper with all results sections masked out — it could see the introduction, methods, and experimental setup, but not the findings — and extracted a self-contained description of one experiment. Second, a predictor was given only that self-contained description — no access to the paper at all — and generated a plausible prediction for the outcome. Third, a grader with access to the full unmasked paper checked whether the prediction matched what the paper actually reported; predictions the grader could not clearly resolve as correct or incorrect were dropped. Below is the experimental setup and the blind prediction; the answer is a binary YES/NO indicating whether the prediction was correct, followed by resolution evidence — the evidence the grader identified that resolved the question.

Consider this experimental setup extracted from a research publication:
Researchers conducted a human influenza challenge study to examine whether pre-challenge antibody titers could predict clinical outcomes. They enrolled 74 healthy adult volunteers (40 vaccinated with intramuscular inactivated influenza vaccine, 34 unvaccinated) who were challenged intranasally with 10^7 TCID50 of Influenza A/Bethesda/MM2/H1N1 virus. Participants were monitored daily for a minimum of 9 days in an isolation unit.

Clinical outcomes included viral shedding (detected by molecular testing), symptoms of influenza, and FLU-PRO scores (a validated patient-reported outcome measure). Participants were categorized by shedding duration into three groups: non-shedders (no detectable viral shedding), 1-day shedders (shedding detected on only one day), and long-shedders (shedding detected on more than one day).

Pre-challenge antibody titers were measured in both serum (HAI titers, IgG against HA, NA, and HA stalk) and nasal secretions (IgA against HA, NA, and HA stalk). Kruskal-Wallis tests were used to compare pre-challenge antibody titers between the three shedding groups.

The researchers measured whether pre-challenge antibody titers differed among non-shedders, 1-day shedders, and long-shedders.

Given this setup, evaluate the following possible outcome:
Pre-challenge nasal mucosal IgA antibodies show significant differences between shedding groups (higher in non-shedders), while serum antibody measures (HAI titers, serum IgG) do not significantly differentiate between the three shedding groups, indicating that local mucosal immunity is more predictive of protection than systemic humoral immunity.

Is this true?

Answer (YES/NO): NO